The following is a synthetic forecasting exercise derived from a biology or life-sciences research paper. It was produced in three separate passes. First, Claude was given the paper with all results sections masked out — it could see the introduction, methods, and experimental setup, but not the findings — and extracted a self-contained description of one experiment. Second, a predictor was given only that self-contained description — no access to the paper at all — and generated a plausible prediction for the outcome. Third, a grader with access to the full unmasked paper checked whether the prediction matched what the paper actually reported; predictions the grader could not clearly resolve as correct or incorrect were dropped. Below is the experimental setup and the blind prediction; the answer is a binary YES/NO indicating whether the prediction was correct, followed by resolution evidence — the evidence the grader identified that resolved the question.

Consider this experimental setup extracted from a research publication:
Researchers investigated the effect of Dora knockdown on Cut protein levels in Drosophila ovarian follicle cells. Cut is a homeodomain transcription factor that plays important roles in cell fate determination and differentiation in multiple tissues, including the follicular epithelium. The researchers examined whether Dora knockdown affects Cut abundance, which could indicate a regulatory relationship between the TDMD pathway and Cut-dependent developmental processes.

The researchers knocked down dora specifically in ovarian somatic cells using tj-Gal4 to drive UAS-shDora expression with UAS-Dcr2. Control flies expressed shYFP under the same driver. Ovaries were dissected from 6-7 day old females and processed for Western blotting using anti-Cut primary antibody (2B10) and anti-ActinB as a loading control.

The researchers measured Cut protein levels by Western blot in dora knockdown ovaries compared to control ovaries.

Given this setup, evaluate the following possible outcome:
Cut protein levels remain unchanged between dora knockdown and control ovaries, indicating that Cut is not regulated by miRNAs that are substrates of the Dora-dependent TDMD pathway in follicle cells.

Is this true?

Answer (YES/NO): YES